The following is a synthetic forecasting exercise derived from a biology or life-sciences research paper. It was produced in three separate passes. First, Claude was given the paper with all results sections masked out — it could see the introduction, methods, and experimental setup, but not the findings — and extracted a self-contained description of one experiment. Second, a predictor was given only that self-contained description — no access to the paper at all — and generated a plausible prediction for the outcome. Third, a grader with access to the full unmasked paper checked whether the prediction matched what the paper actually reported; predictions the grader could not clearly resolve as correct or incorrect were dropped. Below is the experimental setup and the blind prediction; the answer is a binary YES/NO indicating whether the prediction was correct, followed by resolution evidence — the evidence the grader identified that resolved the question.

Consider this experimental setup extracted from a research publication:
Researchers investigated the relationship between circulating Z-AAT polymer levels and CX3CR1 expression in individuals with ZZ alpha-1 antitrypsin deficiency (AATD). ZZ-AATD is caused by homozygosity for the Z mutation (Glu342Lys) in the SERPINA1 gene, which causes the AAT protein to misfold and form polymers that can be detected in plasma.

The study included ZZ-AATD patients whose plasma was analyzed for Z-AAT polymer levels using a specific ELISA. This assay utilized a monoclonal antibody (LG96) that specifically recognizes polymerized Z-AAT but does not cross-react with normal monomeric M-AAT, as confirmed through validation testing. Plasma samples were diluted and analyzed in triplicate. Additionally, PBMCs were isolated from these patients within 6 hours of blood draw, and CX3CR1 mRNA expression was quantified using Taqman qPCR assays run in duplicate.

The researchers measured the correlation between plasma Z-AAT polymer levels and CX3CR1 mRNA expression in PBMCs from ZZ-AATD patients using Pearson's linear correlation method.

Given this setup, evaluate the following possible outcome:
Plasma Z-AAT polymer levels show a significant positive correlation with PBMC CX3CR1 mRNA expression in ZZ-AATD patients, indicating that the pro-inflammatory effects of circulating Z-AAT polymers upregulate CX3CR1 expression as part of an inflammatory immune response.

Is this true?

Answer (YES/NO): NO